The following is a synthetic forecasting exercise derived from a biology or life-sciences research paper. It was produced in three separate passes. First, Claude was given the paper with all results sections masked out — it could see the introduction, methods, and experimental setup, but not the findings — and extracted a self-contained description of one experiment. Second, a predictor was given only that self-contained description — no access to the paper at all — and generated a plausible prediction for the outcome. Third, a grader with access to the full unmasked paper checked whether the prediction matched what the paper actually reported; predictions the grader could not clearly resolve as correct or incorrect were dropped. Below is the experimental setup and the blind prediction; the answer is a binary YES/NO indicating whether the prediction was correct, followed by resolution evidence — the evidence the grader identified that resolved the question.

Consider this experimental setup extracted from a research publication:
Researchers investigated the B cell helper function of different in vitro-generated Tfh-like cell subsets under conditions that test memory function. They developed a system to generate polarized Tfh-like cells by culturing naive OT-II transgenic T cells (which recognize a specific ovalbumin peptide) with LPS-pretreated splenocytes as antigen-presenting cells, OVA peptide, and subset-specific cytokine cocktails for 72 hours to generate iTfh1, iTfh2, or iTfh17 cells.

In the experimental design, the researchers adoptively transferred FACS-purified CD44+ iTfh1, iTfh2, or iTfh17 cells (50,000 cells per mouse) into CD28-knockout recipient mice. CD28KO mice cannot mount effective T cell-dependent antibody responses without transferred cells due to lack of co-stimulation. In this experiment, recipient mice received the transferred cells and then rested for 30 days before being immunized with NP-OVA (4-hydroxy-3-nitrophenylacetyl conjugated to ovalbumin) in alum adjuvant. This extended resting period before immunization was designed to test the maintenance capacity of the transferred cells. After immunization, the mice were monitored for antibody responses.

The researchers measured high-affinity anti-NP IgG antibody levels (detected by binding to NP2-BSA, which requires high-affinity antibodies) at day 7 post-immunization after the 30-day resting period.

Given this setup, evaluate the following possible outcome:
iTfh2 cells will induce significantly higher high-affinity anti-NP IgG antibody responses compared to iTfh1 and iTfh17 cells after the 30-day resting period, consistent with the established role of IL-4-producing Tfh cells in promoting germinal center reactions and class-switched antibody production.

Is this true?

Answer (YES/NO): NO